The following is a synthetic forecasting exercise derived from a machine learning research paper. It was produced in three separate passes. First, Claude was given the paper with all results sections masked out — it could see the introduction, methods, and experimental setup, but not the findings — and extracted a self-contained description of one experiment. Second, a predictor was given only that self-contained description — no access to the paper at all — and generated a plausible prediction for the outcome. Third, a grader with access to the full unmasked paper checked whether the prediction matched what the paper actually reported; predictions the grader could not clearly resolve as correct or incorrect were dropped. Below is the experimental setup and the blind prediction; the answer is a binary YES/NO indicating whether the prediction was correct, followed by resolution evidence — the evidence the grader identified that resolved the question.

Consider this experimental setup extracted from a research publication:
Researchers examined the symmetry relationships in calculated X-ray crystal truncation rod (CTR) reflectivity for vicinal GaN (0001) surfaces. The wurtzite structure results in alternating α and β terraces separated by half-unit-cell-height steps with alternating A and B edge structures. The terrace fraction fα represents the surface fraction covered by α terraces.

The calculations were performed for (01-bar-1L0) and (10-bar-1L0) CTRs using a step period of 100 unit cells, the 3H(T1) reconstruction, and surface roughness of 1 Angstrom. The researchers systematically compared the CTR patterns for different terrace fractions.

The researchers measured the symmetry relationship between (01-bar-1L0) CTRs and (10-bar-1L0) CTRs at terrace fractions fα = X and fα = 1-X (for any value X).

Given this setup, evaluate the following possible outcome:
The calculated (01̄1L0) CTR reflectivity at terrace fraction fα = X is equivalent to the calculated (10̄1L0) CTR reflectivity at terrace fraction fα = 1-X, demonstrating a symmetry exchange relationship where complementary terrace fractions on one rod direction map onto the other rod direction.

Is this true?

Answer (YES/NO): YES